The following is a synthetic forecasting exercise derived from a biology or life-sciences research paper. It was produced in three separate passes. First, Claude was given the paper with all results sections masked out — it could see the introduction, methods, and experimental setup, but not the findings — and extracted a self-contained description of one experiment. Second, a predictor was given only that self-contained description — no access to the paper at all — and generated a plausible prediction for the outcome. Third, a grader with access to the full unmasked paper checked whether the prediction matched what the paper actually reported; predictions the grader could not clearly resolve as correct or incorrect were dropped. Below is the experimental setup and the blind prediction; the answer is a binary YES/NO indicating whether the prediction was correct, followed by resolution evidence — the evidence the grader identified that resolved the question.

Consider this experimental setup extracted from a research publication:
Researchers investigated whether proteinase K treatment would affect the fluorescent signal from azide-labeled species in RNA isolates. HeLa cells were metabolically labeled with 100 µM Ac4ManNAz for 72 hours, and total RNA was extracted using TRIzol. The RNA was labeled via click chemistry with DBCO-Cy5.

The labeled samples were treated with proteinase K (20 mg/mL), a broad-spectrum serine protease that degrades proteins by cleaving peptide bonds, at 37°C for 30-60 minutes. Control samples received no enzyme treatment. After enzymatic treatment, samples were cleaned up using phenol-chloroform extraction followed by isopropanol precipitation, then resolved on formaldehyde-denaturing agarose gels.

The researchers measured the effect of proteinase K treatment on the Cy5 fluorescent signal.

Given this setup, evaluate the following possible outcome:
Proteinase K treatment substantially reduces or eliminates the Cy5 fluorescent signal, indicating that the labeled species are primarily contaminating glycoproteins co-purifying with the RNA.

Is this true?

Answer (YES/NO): NO